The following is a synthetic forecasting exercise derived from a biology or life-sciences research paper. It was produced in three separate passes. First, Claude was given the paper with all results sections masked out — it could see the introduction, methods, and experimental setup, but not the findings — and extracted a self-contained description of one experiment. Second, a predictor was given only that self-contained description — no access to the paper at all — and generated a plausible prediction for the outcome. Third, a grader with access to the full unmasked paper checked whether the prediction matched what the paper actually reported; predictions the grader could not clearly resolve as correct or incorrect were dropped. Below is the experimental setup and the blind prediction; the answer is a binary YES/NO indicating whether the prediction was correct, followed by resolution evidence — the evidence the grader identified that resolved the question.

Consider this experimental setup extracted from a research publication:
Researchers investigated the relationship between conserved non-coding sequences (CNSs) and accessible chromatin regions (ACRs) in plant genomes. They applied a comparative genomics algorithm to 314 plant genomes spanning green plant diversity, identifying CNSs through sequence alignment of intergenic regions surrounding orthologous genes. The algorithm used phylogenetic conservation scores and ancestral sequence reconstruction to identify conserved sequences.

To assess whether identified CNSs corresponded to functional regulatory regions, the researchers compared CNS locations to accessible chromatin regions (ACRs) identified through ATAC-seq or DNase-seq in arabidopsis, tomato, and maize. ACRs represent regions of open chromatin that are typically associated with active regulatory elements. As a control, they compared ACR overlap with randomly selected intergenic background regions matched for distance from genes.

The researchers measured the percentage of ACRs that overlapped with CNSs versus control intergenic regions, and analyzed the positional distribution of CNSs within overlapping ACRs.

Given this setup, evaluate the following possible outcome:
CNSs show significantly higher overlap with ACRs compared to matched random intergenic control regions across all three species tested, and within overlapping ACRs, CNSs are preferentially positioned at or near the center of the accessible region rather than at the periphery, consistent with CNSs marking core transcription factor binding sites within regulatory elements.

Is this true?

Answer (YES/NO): YES